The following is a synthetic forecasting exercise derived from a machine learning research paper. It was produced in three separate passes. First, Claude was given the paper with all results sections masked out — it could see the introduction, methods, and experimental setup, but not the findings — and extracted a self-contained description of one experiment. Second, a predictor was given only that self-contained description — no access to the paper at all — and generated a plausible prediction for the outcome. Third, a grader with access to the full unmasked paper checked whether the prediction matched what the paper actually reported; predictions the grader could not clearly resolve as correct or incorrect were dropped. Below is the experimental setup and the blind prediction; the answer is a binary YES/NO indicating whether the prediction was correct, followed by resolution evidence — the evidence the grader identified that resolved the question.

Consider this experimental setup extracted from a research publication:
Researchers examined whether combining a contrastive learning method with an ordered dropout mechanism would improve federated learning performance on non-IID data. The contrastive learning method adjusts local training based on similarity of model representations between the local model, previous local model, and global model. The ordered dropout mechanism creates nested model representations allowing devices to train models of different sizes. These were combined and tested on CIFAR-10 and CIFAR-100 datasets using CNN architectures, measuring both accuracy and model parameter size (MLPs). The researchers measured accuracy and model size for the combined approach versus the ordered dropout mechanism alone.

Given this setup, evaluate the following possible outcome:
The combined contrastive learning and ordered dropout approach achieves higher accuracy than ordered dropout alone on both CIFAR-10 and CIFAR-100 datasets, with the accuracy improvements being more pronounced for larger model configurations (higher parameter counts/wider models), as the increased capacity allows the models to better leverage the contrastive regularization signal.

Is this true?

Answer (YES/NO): NO